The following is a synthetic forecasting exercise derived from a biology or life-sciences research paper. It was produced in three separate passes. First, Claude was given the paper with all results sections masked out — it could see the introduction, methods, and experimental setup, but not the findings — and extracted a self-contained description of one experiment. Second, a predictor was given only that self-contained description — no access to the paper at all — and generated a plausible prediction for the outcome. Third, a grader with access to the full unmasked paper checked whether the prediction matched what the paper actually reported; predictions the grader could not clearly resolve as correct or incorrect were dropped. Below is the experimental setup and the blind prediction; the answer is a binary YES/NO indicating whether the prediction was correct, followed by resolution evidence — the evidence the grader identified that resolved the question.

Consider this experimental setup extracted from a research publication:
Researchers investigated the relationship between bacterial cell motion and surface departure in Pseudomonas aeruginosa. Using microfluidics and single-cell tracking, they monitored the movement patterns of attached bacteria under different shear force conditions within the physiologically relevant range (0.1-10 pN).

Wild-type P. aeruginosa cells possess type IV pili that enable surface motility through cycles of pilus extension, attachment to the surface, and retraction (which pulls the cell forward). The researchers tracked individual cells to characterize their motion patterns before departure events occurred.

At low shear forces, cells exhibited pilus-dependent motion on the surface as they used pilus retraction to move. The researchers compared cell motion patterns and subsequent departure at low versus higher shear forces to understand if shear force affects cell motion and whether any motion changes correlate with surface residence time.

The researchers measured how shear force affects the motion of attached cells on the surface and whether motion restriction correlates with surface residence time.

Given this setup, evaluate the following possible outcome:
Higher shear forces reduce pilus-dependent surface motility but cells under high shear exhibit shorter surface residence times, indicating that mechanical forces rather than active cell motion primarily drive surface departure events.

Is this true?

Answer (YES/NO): NO